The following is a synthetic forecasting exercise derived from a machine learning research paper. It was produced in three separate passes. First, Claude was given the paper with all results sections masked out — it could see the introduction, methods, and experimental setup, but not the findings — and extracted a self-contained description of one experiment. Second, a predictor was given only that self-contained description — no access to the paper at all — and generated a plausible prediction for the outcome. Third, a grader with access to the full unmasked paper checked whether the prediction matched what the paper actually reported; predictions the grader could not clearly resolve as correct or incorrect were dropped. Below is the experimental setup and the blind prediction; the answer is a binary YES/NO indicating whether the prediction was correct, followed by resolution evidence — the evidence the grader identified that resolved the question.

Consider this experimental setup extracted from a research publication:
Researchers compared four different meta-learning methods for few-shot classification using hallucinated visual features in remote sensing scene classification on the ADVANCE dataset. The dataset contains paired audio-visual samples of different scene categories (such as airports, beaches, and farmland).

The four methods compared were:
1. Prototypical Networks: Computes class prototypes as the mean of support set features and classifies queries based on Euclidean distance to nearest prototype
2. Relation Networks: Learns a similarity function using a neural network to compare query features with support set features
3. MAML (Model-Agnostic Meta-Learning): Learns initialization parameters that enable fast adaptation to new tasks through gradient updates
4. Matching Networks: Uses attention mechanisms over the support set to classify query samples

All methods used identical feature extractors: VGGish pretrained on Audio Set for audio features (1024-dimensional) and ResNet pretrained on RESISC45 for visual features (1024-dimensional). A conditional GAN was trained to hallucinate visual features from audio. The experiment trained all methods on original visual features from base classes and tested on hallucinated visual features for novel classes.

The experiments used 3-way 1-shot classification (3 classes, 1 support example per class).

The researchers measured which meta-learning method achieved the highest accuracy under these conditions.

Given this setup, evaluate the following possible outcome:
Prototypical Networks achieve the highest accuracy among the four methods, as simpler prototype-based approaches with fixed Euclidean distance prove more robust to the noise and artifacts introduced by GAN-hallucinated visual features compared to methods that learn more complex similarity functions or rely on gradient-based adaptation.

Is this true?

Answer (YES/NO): NO